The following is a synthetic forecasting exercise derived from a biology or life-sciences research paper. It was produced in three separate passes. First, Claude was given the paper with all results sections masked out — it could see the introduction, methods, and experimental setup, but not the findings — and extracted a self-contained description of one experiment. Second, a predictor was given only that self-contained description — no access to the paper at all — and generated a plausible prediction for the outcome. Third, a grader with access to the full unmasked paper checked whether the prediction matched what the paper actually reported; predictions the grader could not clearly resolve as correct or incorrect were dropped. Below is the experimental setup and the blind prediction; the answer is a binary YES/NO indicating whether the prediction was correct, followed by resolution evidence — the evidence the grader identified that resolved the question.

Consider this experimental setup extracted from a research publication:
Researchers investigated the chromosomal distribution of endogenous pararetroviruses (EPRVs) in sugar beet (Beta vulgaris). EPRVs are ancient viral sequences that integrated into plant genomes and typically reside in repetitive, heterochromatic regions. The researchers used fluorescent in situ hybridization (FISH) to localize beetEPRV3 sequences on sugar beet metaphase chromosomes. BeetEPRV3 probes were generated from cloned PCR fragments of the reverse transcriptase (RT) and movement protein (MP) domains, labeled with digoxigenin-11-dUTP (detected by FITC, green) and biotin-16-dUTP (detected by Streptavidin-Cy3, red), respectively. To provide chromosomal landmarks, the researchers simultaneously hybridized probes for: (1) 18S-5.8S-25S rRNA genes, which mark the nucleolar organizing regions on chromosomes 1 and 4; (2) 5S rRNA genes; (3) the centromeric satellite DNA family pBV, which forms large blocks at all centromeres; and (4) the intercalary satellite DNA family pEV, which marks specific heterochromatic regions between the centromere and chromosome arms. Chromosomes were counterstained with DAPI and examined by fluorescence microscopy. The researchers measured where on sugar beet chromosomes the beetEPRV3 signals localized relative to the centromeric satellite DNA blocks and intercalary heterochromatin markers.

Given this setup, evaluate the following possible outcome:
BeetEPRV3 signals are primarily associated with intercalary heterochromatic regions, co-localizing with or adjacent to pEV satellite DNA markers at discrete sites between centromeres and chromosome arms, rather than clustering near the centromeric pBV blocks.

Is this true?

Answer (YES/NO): NO